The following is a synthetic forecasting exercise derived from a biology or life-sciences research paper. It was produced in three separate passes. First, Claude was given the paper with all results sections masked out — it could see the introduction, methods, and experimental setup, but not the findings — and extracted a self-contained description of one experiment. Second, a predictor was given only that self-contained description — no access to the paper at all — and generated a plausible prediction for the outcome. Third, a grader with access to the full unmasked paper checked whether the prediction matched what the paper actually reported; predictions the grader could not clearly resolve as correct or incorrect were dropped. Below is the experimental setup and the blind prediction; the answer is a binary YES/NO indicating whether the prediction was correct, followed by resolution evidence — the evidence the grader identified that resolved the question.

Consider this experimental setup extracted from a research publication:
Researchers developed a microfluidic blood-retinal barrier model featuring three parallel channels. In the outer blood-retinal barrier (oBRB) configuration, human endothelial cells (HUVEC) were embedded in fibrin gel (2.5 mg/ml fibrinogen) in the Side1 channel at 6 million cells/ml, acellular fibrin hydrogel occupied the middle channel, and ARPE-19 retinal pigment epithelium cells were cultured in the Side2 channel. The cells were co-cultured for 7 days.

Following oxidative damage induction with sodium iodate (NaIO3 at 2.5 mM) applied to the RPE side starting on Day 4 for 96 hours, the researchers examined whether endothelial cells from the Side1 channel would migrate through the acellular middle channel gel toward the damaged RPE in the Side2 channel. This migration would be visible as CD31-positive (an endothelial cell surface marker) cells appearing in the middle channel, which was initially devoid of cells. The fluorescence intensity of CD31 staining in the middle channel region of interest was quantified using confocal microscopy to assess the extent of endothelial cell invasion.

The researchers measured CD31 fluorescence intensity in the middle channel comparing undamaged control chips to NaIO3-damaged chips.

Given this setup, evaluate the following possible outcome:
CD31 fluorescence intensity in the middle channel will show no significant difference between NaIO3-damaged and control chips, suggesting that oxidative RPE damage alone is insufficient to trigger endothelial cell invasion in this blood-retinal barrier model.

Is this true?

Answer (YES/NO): NO